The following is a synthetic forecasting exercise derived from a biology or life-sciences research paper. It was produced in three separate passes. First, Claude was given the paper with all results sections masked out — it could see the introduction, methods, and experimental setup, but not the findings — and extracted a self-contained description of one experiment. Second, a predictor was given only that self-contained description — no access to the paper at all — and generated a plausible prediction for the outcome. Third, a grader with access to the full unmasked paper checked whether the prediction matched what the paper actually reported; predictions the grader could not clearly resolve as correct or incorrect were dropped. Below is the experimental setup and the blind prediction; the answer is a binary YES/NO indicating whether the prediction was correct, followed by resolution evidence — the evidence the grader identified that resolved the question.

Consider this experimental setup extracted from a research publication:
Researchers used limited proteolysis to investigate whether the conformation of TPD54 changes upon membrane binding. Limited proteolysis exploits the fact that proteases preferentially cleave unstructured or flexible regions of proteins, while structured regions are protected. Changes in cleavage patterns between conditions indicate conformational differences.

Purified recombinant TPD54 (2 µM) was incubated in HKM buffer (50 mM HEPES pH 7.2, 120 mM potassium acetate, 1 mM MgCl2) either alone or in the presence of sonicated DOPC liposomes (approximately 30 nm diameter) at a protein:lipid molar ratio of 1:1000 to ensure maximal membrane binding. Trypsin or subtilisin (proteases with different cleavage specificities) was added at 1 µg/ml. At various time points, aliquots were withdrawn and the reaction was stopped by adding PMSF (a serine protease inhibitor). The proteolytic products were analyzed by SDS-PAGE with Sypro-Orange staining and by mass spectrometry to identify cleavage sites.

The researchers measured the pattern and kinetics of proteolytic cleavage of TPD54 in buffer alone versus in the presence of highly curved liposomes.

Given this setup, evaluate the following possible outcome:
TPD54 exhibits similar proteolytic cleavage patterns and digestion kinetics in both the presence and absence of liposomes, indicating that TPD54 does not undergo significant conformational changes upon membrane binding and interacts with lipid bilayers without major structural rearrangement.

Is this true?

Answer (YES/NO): NO